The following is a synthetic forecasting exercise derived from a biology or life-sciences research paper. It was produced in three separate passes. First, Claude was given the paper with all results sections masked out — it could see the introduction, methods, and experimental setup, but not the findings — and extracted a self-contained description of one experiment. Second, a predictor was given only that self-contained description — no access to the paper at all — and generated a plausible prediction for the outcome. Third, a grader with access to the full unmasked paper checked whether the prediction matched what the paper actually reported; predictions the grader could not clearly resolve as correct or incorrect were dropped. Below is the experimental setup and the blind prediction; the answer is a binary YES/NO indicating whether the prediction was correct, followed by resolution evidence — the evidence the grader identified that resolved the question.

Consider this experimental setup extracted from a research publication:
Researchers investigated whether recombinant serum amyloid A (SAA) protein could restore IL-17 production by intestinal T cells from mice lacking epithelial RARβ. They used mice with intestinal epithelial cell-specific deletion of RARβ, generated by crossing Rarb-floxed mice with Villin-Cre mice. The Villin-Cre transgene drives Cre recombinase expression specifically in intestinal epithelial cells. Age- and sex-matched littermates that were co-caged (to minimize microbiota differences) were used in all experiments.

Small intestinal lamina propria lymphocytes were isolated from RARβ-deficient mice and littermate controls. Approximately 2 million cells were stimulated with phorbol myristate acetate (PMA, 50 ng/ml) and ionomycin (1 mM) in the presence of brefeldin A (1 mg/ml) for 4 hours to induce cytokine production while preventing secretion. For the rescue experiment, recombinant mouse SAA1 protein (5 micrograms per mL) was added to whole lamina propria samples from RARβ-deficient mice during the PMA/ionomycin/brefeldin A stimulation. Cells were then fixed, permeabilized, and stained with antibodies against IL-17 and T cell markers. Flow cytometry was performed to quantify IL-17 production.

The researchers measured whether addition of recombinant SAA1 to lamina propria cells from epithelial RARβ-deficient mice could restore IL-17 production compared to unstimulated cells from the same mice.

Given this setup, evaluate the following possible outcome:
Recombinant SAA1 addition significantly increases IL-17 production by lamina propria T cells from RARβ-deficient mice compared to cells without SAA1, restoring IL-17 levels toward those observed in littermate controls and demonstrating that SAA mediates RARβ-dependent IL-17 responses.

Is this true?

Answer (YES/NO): YES